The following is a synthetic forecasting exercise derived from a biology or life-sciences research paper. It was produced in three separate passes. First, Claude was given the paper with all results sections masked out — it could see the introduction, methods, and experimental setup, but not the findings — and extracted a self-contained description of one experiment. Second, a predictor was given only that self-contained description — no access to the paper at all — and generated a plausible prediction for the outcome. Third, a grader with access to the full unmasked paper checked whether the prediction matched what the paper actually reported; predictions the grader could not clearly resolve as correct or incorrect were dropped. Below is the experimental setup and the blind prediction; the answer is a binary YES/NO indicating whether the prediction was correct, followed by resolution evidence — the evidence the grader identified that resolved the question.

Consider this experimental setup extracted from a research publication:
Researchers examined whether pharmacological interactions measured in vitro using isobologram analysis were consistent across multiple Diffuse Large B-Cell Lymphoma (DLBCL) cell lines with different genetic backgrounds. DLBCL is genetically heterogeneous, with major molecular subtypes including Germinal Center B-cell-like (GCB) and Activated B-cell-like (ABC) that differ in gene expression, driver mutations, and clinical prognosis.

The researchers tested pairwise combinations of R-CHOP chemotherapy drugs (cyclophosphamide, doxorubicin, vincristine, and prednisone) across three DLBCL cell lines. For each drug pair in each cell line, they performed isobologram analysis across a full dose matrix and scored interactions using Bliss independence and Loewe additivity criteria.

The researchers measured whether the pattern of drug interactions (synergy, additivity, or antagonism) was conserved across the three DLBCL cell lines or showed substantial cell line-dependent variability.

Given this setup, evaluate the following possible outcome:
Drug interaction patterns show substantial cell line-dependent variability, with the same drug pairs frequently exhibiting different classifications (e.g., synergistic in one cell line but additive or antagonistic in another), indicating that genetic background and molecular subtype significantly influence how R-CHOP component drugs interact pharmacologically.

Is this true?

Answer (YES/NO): NO